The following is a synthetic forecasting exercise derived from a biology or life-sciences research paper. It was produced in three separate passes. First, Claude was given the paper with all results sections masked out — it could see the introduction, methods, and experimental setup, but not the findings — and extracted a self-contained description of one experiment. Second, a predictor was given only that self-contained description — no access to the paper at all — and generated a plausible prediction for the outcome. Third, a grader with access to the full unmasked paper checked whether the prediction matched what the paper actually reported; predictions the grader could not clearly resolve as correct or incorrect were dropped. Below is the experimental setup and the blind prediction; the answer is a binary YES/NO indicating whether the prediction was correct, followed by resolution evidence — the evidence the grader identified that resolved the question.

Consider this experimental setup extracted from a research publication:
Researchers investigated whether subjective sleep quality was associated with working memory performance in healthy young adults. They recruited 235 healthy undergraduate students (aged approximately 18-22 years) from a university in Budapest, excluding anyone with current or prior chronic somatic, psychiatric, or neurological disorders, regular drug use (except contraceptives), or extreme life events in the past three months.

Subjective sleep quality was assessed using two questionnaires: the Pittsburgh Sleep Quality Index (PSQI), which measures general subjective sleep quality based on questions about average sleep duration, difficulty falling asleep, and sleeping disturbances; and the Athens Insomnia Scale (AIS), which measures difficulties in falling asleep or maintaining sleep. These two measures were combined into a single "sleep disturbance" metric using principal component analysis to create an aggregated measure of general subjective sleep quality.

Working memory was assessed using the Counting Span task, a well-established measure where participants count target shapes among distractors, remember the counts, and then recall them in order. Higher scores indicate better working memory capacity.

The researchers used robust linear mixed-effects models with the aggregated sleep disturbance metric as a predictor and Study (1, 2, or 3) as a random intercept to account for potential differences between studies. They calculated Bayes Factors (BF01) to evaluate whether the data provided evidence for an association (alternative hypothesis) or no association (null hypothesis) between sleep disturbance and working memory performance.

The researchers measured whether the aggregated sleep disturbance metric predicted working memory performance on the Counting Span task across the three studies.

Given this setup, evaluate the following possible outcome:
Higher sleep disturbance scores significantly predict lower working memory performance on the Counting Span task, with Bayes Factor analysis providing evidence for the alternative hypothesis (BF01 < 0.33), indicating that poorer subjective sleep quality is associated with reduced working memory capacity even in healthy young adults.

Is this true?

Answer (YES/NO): NO